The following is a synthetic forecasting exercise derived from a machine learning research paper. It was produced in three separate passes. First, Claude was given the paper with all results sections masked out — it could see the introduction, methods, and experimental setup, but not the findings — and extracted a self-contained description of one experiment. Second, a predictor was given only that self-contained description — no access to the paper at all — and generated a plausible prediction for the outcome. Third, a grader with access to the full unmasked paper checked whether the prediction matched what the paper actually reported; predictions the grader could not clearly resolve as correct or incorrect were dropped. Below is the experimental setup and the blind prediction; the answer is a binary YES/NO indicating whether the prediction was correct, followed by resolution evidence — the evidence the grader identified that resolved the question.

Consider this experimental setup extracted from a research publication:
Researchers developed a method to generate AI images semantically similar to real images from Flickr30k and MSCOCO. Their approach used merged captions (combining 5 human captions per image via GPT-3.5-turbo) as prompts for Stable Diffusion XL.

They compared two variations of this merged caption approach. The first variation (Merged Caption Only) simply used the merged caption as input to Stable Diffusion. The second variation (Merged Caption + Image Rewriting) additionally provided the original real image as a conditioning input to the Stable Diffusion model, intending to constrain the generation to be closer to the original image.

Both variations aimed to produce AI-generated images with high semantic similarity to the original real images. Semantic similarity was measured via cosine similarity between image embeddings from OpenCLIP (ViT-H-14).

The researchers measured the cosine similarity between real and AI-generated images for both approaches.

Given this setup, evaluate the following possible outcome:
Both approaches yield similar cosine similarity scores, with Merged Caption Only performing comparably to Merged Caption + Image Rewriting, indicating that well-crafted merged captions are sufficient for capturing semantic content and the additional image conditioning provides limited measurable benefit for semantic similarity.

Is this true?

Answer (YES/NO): NO